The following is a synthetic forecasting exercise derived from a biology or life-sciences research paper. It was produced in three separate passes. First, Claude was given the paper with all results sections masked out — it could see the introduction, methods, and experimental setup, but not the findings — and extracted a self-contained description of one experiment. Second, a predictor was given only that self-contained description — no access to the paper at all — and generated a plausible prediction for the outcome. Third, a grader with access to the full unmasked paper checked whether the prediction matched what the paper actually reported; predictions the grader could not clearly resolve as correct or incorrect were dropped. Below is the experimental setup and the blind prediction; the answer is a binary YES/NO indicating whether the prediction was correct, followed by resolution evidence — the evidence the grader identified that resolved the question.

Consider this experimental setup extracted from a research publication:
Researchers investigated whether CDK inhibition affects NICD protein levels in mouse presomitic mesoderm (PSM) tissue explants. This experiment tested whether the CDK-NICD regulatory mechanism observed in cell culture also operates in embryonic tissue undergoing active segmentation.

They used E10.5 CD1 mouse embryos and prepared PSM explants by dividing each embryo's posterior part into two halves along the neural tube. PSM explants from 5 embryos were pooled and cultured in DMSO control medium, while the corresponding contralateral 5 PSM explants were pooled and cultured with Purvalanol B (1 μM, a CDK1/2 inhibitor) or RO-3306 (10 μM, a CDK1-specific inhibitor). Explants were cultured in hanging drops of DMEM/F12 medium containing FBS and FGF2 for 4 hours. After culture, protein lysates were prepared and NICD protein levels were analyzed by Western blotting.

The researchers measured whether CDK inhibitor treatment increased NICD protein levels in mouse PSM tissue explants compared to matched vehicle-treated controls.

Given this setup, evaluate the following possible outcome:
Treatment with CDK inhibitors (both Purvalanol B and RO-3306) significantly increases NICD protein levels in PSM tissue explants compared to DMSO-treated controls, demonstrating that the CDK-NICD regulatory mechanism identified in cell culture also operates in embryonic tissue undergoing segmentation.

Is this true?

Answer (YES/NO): YES